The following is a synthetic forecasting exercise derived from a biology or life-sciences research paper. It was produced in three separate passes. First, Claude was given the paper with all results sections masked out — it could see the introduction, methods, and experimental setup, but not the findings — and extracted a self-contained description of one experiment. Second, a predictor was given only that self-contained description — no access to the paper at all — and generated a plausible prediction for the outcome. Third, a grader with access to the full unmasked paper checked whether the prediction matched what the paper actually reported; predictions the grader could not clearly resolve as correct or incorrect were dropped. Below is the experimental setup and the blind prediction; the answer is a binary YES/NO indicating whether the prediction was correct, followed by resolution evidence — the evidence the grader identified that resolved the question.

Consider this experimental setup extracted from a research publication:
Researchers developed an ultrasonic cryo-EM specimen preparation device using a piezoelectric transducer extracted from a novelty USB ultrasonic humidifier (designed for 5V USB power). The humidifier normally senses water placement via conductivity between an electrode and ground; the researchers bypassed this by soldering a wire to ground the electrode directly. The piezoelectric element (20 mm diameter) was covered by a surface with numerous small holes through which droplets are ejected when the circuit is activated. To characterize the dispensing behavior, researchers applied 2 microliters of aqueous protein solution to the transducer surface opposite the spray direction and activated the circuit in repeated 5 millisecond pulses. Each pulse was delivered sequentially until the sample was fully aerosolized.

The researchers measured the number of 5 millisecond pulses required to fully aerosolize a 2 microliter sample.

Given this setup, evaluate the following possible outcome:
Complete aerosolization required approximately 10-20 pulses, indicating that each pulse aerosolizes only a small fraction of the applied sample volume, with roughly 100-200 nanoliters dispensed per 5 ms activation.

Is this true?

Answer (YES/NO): NO